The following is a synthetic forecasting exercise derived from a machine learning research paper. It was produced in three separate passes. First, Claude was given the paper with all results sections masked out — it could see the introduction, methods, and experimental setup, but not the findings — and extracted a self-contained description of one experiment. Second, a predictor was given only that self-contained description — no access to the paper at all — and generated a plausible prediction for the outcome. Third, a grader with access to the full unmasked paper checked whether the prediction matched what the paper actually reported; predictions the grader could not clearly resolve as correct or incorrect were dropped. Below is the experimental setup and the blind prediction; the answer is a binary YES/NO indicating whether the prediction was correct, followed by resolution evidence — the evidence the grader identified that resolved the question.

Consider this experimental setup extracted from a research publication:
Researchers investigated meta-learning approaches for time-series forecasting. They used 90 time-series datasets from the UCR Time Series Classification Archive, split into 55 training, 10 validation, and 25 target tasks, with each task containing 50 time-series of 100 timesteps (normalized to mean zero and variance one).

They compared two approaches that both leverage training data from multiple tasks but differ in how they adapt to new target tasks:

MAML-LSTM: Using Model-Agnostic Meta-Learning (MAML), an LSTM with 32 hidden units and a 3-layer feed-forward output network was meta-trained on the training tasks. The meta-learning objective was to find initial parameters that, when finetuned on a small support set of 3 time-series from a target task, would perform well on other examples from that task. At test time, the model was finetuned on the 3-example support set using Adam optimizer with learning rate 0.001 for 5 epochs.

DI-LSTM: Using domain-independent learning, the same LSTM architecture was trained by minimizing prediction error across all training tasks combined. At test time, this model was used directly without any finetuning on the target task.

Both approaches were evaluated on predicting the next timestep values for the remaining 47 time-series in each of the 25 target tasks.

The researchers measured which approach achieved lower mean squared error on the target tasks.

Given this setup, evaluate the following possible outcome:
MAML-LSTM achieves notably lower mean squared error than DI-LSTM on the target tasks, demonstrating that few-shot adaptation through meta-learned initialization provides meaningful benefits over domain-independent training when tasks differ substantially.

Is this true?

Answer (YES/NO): NO